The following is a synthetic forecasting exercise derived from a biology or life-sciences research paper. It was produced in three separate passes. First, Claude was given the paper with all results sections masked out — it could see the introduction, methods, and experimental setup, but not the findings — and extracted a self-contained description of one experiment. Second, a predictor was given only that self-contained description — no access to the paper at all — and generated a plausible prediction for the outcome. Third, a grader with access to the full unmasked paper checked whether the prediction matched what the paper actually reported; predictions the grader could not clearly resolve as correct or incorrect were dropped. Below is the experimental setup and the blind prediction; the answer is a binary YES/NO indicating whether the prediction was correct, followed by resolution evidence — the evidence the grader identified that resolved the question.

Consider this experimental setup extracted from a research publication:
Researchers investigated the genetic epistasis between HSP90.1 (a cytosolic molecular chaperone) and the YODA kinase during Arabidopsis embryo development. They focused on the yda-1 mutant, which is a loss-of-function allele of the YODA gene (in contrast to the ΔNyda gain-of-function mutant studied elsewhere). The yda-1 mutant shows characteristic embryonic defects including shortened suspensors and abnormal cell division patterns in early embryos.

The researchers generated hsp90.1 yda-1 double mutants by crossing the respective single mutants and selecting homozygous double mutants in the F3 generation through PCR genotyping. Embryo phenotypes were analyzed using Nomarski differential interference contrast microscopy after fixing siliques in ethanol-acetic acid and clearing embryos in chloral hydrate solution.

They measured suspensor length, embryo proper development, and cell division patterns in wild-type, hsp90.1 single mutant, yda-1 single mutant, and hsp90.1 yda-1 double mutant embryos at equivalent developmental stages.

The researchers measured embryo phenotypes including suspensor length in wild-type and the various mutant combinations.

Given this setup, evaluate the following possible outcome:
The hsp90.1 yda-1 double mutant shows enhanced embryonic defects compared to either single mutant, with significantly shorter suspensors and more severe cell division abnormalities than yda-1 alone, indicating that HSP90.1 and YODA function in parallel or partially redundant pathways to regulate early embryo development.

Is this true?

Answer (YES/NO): NO